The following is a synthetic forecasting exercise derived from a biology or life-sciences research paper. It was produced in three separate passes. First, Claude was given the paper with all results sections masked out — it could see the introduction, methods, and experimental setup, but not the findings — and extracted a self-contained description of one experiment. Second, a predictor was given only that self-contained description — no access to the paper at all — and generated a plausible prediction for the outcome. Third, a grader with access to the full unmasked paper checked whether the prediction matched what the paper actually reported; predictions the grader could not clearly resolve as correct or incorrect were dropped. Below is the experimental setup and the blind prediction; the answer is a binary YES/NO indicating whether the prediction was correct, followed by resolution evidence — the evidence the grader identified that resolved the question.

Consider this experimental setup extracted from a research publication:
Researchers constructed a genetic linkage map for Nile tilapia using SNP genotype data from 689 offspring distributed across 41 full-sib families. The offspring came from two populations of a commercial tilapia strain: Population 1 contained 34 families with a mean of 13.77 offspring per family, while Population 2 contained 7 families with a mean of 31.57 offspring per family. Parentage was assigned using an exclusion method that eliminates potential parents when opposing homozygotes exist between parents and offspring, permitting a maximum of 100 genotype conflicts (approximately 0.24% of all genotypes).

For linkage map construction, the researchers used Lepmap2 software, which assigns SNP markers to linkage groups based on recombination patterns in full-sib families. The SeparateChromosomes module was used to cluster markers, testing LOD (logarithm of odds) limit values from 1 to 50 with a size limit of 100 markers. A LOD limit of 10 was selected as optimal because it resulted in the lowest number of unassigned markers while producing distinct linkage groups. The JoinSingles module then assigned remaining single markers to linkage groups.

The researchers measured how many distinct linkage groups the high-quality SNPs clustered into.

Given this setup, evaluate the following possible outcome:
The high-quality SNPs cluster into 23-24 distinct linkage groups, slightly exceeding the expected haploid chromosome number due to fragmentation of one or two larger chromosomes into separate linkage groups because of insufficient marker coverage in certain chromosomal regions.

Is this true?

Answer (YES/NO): NO